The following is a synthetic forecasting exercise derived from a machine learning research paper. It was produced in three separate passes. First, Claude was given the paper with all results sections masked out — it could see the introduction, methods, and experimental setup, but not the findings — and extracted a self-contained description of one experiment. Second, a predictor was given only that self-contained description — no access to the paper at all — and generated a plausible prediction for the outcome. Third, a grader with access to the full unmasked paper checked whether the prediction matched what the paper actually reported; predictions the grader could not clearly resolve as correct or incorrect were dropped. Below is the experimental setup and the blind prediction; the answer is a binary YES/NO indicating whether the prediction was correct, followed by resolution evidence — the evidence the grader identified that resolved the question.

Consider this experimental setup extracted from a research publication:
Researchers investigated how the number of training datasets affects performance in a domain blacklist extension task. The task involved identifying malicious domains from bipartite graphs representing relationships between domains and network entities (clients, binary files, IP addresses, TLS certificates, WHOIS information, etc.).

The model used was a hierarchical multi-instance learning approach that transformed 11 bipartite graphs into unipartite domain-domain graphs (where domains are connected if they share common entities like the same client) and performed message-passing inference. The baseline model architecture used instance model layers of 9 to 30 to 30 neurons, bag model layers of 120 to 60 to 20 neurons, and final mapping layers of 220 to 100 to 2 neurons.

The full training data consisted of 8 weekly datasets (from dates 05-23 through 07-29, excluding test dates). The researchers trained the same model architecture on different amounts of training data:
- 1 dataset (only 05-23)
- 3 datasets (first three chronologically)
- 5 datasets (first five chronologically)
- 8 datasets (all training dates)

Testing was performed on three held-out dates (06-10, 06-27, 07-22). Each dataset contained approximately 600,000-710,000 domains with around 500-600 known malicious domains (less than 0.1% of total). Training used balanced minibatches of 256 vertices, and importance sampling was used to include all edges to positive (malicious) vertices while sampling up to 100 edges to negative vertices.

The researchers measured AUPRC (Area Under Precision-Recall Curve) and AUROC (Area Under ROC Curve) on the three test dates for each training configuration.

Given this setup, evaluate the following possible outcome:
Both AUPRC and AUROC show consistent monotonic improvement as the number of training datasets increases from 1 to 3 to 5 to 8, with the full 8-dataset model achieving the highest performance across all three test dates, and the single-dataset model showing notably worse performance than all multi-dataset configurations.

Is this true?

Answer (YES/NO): NO